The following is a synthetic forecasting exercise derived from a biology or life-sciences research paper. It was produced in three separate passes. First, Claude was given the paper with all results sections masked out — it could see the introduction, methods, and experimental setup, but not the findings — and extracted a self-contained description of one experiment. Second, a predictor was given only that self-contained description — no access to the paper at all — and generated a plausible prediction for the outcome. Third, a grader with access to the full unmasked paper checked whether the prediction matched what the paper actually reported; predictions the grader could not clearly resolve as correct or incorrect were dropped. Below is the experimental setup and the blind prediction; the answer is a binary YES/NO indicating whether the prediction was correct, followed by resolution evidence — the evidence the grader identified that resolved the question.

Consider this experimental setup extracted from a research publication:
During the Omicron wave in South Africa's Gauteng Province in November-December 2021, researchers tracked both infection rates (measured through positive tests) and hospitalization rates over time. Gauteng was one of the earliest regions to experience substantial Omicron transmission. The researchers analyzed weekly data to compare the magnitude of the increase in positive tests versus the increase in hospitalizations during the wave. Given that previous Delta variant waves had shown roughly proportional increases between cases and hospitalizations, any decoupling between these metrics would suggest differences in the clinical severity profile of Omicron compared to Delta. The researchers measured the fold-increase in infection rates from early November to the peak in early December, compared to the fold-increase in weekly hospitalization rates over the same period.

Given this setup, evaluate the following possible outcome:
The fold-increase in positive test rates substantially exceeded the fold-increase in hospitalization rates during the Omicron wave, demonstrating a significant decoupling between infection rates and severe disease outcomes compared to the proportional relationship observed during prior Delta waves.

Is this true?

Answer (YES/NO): YES